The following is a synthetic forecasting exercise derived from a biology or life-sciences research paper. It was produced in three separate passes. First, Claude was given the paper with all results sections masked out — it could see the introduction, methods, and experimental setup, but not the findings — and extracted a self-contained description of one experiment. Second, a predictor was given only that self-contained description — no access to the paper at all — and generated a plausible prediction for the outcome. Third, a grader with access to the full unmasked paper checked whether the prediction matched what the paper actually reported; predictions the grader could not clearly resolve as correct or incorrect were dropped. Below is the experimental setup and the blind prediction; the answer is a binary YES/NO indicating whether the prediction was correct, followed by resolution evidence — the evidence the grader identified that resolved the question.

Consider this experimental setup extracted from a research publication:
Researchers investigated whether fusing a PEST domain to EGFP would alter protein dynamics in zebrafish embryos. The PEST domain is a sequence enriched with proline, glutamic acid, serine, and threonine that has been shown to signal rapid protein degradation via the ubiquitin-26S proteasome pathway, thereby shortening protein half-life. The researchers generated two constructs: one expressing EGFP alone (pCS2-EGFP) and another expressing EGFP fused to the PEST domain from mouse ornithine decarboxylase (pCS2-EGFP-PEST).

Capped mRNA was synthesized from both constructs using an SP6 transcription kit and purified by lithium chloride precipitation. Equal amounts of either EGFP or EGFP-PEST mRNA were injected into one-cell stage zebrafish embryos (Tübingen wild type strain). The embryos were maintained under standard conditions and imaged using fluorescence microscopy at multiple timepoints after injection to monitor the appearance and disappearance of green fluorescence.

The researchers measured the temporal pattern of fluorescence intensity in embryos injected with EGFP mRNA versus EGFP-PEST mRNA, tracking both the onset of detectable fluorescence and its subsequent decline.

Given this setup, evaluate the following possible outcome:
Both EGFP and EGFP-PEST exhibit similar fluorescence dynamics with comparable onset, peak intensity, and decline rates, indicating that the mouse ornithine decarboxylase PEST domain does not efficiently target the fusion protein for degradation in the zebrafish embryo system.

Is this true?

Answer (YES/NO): NO